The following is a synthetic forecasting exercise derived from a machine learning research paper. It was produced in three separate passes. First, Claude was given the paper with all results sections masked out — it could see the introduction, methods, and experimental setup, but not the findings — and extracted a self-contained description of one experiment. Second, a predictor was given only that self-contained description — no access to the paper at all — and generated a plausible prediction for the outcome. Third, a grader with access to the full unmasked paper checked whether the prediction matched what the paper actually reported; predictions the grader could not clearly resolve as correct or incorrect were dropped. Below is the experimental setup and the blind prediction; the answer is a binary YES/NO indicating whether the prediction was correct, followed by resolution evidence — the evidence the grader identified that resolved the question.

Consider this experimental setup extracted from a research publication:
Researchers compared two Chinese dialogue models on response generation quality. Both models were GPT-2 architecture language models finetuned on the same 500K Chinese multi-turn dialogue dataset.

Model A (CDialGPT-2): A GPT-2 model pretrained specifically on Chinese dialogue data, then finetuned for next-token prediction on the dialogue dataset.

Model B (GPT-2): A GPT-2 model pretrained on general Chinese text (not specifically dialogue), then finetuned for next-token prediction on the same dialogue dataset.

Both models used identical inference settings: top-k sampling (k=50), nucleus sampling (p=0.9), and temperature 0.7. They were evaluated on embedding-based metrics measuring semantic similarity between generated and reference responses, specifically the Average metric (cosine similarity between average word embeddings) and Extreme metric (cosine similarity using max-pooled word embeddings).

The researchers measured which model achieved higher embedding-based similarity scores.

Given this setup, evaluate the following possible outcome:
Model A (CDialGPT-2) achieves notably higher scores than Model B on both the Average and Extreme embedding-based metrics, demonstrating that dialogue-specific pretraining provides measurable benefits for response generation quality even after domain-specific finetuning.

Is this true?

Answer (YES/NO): NO